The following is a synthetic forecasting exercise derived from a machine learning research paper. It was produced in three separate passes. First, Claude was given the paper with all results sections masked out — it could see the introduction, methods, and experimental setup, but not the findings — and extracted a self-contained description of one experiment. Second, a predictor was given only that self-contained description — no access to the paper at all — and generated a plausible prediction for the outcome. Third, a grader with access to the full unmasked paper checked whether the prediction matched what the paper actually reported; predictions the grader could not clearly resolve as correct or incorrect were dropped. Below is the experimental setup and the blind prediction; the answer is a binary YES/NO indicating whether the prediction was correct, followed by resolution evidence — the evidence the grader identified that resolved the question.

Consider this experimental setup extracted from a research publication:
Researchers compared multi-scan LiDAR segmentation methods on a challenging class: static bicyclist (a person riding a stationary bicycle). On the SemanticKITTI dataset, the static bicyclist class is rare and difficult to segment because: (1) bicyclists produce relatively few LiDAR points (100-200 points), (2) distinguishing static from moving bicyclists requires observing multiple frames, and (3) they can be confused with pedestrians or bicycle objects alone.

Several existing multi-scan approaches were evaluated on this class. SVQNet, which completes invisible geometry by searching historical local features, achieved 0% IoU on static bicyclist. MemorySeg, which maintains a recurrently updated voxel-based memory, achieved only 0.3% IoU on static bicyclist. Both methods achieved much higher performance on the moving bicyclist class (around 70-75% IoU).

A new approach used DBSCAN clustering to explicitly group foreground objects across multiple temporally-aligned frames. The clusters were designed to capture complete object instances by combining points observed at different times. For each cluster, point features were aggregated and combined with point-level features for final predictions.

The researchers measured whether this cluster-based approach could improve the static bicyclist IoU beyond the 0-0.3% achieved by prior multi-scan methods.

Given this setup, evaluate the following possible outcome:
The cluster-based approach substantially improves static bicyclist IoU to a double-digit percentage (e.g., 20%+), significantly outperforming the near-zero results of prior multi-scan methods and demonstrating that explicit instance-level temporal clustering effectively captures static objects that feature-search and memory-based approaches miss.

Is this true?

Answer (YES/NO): NO